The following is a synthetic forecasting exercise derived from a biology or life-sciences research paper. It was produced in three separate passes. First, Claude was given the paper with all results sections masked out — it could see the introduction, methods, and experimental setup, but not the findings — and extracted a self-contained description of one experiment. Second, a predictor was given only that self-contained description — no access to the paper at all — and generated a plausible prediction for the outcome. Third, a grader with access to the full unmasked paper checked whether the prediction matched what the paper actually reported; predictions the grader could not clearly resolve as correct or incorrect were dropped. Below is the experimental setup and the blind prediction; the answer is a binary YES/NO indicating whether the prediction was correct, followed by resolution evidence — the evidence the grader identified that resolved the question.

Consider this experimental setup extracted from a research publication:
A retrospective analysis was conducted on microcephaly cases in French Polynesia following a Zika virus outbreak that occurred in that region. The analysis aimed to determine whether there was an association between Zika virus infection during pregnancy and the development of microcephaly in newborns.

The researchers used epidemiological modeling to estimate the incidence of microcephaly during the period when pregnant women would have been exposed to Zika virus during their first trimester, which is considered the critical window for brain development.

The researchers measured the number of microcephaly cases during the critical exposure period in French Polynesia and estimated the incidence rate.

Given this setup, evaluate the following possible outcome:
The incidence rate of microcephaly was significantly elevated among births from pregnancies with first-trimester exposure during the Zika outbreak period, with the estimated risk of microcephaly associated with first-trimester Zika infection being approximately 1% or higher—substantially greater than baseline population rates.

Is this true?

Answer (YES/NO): YES